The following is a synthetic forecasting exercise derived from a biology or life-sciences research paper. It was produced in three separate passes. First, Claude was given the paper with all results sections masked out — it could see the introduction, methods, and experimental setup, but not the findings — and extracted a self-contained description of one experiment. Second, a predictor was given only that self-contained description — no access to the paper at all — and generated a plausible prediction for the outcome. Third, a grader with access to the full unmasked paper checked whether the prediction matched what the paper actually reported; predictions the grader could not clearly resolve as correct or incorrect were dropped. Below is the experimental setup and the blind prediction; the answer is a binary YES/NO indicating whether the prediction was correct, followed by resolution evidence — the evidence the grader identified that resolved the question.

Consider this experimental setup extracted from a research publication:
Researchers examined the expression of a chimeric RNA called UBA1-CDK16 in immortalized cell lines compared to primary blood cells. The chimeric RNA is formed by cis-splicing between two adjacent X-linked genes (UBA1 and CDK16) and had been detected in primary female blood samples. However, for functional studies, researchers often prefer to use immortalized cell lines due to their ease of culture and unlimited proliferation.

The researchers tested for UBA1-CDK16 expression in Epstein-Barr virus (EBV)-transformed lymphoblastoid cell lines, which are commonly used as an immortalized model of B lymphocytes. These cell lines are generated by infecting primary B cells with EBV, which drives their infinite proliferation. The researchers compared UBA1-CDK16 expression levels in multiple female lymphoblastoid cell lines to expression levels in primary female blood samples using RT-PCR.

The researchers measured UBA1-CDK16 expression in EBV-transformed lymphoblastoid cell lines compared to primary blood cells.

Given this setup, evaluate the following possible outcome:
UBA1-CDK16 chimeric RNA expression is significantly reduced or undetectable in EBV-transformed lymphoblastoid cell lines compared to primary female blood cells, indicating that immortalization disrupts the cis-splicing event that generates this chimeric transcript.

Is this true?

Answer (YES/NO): YES